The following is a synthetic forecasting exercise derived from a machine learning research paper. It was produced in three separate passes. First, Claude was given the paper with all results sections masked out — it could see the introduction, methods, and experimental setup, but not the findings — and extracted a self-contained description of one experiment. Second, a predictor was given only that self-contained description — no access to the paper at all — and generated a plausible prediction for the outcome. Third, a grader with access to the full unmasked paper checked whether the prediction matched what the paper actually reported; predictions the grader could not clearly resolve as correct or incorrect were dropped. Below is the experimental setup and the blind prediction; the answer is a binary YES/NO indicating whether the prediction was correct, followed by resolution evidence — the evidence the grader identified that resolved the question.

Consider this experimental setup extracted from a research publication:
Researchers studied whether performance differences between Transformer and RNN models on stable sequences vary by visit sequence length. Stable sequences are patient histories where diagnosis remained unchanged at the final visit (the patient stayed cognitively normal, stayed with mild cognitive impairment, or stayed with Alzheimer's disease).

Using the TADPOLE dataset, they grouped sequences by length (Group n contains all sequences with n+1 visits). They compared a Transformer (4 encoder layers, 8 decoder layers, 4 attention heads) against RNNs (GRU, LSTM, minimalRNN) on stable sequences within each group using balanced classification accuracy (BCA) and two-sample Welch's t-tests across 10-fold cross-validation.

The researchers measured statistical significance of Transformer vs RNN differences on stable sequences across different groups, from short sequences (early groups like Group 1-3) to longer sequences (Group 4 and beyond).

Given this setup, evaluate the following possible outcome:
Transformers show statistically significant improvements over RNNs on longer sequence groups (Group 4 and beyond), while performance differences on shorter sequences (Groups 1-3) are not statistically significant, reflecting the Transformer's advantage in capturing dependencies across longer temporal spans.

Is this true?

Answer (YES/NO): NO